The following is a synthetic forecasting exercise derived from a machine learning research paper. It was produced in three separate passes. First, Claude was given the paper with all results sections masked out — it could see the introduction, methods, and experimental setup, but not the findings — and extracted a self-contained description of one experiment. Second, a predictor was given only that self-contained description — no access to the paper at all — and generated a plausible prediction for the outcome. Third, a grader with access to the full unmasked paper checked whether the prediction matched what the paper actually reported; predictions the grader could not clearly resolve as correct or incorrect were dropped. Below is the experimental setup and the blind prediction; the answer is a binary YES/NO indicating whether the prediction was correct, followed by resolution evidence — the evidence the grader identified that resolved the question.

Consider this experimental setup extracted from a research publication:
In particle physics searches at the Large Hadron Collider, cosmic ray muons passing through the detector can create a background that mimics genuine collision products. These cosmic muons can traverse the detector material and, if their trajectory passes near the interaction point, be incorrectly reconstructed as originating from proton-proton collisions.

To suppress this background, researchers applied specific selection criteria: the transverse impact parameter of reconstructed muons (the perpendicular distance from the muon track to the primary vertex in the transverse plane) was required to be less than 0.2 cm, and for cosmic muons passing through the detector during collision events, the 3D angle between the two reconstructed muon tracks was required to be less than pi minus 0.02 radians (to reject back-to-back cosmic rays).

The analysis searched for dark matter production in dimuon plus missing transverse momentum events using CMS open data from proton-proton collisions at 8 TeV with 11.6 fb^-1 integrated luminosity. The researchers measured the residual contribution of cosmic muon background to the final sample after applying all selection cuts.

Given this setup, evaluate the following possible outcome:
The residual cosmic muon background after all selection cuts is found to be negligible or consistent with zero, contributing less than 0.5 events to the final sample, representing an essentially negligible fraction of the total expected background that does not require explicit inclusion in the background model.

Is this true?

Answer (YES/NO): YES